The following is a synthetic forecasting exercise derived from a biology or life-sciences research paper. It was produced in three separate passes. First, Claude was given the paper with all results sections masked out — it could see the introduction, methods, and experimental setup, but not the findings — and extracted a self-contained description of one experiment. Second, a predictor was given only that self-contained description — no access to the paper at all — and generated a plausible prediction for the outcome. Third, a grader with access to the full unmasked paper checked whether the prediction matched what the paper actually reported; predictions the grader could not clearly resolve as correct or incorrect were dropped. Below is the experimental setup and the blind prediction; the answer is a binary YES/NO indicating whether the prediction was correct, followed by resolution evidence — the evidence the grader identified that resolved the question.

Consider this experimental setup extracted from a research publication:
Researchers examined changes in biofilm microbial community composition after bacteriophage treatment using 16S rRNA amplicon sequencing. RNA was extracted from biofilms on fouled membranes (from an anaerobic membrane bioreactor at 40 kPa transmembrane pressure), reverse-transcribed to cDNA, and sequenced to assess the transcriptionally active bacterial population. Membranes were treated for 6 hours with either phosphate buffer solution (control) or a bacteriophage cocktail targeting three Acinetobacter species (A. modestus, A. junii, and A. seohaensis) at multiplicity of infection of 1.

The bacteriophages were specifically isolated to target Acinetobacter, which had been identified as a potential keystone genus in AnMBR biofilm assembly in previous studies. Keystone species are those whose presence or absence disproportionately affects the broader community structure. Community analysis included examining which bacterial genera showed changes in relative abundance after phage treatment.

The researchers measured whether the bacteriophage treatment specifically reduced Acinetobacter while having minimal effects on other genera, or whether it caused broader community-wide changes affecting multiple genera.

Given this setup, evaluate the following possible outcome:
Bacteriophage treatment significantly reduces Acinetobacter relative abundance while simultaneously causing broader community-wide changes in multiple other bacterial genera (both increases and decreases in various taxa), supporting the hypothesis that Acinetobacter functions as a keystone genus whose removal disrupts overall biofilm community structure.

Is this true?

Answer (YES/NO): NO